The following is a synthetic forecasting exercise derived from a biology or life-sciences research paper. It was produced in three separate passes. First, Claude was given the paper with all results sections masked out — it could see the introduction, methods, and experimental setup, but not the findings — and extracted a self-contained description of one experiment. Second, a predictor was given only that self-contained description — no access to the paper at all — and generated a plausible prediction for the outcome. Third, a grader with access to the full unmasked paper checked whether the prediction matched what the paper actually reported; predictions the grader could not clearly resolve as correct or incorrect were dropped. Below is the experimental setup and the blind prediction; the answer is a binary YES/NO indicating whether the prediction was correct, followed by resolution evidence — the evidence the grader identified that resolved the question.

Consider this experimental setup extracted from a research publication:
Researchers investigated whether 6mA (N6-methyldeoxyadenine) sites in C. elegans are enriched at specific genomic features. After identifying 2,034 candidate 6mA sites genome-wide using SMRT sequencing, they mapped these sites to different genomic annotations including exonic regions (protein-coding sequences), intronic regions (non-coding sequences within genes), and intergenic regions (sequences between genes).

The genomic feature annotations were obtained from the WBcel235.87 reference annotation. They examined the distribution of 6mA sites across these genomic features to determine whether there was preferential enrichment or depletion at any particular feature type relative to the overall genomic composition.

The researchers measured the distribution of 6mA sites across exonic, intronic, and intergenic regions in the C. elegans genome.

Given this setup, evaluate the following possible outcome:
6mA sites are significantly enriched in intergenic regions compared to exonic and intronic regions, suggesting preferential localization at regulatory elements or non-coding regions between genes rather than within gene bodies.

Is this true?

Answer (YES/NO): NO